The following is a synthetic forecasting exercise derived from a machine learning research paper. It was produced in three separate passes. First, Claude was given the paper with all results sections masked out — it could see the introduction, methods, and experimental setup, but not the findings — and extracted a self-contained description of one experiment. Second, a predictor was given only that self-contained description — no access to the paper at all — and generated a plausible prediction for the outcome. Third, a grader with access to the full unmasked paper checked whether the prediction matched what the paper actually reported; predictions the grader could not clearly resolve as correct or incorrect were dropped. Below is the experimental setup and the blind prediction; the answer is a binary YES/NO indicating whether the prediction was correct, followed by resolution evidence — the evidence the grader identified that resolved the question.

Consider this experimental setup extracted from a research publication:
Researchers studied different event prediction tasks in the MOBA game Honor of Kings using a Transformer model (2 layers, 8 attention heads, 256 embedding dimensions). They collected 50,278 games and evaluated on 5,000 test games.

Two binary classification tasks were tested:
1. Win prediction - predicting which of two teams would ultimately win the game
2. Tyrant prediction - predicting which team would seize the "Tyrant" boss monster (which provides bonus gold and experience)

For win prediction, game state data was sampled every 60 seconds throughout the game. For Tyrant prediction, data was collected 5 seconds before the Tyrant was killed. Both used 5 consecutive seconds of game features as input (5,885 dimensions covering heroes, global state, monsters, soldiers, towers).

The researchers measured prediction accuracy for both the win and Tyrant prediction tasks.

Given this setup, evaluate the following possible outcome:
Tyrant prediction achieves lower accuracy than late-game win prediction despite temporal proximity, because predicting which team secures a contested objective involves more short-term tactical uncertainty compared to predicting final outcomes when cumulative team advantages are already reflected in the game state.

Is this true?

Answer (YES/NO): NO